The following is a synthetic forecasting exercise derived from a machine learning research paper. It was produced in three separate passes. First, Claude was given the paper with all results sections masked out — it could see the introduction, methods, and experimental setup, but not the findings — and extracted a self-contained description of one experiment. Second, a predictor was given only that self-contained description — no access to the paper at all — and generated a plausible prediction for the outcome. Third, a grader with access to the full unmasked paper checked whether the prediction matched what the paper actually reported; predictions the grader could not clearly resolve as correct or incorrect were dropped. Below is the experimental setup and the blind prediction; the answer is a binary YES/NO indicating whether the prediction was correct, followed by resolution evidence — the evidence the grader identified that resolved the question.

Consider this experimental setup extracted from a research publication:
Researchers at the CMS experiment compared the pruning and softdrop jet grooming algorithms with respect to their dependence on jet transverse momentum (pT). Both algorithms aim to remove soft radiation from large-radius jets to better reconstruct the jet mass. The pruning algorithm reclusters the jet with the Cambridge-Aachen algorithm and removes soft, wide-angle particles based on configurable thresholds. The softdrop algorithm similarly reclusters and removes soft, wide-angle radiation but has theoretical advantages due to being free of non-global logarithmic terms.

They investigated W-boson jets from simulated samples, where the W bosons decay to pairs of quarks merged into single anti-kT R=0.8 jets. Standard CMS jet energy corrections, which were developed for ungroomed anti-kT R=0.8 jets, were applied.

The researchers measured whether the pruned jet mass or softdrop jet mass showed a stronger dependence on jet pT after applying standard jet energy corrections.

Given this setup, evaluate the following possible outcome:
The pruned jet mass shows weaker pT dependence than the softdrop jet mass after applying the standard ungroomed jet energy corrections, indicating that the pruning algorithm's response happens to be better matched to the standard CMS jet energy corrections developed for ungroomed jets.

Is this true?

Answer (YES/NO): YES